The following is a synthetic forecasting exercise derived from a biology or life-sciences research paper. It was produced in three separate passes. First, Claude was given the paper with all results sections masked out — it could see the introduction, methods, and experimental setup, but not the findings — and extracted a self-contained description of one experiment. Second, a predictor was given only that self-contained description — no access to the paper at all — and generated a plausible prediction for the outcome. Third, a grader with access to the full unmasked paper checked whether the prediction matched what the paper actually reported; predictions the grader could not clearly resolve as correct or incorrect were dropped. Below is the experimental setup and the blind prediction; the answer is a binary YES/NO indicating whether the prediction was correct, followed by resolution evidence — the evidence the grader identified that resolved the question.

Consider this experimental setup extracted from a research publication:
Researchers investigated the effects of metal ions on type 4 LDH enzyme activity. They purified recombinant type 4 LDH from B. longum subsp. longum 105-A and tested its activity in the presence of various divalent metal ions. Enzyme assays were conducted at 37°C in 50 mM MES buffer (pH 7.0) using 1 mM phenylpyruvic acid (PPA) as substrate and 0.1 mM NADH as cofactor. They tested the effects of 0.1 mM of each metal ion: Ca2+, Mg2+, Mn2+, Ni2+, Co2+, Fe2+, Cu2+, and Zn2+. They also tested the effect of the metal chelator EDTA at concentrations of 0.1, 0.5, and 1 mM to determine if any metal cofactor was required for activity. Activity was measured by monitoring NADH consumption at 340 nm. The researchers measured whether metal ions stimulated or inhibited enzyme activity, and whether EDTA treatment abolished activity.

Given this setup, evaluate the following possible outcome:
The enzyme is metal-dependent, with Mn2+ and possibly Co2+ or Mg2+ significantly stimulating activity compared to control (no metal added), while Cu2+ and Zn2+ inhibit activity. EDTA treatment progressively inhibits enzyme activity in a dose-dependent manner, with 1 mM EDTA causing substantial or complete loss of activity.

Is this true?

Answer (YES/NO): NO